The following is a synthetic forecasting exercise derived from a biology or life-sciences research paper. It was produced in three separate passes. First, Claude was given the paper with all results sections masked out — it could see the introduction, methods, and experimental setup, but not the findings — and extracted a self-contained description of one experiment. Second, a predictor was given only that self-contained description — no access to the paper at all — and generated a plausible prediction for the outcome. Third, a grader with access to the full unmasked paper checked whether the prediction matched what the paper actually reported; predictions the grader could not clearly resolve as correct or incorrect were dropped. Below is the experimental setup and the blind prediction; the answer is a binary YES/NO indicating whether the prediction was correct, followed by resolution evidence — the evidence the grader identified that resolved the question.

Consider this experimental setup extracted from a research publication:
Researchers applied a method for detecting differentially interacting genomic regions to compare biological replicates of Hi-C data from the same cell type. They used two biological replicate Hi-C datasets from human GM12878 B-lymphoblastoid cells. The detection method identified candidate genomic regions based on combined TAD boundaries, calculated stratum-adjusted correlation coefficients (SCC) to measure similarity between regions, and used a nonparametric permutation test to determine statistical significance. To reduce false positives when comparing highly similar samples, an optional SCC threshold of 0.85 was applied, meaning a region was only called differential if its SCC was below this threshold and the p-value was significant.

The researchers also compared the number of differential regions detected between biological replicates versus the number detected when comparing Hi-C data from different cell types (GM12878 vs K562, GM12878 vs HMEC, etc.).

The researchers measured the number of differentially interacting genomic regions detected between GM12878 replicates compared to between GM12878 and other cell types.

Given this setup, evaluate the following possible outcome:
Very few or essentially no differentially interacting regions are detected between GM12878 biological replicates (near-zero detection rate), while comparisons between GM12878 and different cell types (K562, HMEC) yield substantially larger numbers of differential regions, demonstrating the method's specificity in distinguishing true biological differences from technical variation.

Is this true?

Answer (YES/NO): NO